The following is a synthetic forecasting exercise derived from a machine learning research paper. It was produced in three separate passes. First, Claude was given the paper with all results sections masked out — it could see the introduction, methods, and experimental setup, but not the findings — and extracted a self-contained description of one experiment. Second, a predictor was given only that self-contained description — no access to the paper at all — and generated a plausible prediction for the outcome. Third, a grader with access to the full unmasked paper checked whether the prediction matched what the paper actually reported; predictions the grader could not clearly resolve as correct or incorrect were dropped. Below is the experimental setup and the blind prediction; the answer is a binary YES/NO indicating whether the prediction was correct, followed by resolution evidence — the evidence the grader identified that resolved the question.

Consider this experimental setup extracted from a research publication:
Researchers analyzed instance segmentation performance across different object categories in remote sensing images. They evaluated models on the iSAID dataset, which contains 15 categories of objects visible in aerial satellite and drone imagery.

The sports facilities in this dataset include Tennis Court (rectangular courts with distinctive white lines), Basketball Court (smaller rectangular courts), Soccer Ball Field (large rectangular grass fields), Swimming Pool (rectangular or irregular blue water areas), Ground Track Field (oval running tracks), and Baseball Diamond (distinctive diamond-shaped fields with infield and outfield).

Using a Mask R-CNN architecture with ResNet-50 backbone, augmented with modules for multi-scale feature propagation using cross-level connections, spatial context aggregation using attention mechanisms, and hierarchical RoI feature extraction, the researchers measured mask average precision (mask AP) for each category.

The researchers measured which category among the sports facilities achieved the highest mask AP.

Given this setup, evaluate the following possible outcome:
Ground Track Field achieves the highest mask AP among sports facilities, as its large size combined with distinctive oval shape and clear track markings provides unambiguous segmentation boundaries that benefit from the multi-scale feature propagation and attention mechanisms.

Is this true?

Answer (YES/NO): NO